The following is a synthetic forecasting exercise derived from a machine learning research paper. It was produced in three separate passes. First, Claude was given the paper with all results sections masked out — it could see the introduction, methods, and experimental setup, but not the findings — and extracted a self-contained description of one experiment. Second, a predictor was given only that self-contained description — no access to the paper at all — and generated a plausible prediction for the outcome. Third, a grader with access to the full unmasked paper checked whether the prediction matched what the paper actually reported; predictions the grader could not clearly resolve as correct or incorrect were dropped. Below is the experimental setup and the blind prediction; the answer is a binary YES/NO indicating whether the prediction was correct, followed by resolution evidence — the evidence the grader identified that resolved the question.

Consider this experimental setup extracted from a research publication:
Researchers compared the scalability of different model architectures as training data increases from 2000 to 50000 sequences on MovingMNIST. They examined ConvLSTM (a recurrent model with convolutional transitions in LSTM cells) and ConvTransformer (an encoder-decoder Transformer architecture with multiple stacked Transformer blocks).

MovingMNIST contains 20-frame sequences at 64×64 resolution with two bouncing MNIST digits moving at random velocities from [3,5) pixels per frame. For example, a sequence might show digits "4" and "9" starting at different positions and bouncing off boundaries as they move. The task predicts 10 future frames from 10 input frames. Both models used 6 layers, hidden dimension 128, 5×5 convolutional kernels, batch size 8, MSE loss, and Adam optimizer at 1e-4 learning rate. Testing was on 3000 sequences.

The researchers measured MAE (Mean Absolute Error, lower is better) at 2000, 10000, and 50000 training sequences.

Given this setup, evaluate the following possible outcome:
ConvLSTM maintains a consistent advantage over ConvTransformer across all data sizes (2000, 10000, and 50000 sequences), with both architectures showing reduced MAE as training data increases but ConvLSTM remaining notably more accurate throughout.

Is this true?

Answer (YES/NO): YES